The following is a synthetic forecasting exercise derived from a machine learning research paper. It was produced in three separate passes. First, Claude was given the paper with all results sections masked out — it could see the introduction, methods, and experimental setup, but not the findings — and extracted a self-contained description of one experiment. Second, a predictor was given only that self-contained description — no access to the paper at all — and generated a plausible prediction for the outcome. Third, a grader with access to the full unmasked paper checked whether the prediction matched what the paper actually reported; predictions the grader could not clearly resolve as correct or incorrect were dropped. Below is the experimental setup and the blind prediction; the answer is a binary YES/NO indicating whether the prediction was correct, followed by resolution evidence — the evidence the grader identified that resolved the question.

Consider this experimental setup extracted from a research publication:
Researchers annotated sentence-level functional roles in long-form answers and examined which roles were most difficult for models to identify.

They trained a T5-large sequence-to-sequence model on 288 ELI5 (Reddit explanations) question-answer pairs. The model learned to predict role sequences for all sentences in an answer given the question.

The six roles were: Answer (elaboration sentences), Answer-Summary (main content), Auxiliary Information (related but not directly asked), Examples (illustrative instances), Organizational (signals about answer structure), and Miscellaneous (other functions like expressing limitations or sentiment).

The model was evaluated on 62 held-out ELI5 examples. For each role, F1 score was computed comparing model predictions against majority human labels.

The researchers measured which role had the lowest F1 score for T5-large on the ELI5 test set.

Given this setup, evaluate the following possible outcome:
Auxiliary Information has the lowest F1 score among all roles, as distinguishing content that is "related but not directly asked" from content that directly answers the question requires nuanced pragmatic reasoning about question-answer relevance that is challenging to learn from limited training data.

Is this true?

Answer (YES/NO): NO